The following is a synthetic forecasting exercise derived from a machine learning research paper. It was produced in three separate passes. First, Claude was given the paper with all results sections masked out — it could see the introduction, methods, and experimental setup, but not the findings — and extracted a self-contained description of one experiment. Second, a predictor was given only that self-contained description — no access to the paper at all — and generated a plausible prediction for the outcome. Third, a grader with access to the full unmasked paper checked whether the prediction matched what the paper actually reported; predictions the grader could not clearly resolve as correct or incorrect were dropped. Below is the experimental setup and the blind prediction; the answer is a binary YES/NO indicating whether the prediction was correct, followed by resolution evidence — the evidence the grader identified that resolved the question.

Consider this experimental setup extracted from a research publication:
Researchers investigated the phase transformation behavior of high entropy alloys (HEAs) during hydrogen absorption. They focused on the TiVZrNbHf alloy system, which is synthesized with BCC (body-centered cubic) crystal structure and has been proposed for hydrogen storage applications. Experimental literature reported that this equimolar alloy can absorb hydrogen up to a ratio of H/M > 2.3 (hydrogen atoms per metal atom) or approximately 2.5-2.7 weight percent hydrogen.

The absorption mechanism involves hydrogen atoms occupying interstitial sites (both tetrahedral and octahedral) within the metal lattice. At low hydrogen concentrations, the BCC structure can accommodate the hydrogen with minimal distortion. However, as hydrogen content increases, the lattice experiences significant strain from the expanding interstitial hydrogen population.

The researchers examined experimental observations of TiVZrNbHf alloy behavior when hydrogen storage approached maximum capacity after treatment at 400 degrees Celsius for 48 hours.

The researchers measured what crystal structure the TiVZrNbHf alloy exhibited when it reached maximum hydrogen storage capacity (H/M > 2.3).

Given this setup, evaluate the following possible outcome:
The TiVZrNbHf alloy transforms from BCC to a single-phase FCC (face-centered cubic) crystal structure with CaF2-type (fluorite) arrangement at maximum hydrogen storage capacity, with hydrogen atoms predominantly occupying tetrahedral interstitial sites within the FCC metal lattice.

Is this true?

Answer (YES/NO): NO